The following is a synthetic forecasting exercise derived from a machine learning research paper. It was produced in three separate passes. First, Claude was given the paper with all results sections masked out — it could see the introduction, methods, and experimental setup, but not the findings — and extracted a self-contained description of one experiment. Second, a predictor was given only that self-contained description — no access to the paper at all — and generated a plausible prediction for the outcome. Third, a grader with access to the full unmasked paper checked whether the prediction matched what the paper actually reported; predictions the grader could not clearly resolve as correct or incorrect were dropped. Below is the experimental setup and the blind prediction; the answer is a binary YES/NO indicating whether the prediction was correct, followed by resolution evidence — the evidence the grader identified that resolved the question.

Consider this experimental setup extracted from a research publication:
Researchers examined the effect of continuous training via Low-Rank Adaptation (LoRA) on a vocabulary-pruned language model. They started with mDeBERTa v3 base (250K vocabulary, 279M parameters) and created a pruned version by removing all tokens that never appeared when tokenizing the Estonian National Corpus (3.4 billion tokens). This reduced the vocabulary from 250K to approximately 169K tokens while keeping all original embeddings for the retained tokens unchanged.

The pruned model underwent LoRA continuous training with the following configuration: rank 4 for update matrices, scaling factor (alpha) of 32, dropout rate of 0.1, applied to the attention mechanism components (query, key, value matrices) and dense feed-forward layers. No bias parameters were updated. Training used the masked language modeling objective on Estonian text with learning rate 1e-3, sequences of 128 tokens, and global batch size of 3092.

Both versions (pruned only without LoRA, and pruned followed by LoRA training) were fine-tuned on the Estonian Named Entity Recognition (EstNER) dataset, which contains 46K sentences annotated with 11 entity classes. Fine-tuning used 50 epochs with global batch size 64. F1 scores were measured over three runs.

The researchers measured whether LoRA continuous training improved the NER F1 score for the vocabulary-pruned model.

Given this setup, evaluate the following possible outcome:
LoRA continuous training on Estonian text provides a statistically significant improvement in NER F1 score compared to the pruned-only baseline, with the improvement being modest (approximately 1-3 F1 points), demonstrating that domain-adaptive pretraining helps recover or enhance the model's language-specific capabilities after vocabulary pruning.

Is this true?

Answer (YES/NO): NO